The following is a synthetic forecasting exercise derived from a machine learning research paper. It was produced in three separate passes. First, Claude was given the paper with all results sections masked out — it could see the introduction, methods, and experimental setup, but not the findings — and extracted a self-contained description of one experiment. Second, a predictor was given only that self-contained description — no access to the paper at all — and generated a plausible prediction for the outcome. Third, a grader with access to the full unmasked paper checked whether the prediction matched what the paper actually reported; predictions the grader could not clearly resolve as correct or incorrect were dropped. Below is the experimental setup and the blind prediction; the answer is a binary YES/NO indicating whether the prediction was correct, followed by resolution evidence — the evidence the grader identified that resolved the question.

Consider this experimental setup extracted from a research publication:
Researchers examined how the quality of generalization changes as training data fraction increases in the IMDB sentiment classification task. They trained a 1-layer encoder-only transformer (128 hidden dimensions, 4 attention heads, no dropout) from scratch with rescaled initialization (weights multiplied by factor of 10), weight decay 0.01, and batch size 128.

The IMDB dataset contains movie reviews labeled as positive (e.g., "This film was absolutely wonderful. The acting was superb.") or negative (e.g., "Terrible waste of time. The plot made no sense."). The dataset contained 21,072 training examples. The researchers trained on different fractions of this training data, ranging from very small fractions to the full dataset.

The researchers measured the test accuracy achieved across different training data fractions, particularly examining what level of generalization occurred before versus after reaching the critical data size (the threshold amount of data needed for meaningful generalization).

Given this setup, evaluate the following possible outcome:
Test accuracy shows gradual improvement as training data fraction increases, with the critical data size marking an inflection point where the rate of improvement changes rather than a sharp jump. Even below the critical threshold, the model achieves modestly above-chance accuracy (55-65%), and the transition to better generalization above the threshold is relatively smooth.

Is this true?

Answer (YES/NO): NO